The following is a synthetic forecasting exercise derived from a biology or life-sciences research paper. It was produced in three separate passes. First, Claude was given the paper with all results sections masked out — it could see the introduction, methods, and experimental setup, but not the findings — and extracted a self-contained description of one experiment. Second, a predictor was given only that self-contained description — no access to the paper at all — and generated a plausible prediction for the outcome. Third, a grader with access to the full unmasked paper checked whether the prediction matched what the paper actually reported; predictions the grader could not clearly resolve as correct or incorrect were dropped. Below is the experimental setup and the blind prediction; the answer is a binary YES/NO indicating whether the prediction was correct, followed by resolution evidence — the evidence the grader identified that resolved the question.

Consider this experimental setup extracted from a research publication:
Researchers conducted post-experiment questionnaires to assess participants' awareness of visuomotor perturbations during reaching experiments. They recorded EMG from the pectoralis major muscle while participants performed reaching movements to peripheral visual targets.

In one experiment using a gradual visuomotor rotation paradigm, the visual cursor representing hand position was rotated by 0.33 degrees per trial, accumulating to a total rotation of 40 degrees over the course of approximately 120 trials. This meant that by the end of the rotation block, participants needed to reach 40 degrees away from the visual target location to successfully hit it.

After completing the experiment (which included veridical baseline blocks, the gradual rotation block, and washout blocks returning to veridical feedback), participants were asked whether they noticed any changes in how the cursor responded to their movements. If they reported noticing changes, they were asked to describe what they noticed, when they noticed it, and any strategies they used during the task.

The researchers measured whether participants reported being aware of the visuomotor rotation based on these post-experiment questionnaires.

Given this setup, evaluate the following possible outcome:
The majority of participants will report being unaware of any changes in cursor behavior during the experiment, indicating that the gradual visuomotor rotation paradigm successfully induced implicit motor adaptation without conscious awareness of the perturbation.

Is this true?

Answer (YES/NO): YES